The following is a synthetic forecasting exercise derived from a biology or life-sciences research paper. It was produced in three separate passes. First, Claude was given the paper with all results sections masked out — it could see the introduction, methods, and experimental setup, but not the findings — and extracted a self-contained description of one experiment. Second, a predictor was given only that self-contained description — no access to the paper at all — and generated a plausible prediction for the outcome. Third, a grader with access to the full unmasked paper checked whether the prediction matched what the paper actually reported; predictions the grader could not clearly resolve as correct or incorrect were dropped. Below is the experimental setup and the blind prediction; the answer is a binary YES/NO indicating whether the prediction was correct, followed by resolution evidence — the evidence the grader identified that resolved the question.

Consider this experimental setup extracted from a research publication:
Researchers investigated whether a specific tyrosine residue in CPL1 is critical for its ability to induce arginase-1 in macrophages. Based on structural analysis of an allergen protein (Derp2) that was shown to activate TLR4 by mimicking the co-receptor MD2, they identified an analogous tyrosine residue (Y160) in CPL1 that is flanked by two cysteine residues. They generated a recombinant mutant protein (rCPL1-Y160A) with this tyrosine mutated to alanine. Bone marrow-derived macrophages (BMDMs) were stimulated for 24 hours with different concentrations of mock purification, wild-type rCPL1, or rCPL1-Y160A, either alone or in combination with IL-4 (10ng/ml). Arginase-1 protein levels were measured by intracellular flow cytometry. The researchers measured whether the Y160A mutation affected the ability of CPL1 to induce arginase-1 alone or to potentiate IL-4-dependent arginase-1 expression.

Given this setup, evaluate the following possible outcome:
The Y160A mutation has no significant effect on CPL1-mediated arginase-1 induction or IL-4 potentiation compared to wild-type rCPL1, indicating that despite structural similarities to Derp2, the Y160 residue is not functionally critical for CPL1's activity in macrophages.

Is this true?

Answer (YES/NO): NO